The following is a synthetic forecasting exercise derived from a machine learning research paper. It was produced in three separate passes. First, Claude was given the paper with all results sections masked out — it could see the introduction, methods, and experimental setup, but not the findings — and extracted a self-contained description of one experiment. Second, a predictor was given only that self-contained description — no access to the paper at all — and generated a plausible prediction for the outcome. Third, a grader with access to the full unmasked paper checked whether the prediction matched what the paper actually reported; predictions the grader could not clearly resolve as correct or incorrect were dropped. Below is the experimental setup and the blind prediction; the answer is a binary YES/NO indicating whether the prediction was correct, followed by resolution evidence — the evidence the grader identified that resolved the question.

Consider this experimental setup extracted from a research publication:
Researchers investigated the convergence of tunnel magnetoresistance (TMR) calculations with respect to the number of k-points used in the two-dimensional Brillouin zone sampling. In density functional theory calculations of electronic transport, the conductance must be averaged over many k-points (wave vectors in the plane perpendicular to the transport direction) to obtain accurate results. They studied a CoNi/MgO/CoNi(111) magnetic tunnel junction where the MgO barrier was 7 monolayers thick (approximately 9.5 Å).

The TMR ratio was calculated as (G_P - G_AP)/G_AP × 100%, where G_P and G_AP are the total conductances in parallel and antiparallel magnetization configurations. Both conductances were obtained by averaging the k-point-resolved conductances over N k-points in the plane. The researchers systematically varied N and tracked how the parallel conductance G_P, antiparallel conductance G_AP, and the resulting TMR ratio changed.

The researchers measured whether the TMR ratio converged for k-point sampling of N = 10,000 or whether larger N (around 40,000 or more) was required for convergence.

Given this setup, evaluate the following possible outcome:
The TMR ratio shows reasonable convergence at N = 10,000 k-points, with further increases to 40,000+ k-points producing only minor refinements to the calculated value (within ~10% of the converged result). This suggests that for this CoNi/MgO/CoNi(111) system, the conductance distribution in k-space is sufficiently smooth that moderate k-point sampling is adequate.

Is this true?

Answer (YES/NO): NO